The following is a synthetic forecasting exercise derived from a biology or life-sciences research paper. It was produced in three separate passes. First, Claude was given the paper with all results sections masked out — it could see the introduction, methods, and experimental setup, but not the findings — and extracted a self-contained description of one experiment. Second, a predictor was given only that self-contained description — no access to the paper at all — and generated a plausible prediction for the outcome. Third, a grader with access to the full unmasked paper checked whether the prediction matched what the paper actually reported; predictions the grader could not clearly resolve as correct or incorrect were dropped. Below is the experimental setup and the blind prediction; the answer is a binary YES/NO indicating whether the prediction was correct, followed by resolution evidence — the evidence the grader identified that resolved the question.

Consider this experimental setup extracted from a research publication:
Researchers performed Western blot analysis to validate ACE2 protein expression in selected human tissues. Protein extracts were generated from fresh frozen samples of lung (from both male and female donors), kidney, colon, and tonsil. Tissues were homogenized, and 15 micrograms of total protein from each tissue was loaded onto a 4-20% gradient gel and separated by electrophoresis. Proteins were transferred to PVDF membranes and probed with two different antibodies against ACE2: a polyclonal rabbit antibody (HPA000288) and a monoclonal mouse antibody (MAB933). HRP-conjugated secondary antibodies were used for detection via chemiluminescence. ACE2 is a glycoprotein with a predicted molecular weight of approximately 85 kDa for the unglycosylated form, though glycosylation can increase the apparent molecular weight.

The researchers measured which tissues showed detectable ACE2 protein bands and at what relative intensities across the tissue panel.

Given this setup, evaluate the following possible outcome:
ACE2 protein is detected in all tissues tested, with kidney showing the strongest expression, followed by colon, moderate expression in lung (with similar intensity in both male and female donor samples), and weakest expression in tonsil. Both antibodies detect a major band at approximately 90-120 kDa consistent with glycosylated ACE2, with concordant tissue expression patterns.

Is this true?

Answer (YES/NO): NO